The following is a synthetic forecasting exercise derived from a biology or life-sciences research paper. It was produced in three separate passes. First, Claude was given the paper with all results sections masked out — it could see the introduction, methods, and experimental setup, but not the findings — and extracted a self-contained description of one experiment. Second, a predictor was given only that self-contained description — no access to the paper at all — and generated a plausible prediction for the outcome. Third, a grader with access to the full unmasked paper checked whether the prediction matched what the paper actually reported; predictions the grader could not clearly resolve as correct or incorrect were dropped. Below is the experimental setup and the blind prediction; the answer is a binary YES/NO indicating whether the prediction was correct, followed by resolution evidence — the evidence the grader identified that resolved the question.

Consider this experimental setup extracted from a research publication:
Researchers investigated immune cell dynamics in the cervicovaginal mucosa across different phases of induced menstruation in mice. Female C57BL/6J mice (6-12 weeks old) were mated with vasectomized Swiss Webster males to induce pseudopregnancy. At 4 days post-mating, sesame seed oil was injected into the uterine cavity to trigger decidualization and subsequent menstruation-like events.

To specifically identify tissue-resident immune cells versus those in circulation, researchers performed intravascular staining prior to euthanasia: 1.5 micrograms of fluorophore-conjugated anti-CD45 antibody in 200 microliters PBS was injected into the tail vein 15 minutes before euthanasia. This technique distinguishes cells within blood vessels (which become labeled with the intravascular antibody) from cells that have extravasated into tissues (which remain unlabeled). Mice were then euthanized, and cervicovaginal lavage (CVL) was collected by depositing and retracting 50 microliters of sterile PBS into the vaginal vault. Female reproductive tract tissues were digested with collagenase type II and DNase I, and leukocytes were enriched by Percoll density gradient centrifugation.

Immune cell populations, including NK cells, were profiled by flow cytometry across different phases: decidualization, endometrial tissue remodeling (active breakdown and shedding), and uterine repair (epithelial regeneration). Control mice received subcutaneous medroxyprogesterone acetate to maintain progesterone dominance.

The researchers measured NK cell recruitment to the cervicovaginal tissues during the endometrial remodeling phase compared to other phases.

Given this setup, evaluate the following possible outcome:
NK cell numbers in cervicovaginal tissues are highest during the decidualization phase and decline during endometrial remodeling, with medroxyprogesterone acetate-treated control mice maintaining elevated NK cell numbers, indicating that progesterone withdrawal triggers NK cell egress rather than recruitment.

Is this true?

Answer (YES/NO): NO